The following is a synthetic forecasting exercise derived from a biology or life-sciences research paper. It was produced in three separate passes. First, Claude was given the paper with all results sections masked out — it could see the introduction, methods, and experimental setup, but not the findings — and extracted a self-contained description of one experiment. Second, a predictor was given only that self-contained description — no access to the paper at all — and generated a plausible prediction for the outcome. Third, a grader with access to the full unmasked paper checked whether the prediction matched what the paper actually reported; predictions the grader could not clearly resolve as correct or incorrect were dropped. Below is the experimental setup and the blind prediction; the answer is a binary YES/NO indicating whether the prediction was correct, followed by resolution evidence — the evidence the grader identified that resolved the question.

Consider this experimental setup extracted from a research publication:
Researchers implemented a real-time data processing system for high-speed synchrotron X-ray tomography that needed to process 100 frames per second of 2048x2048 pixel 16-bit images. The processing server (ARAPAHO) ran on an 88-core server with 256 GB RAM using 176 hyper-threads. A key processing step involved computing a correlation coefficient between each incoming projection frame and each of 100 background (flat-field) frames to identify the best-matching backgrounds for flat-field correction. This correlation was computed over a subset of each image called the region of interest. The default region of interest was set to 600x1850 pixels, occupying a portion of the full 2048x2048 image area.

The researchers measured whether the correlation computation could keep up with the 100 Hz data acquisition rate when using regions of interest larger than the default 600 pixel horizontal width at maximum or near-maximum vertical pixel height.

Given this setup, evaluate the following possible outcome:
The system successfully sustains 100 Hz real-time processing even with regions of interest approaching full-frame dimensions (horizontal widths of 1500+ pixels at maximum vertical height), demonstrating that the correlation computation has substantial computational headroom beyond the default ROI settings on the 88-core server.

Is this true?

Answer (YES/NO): NO